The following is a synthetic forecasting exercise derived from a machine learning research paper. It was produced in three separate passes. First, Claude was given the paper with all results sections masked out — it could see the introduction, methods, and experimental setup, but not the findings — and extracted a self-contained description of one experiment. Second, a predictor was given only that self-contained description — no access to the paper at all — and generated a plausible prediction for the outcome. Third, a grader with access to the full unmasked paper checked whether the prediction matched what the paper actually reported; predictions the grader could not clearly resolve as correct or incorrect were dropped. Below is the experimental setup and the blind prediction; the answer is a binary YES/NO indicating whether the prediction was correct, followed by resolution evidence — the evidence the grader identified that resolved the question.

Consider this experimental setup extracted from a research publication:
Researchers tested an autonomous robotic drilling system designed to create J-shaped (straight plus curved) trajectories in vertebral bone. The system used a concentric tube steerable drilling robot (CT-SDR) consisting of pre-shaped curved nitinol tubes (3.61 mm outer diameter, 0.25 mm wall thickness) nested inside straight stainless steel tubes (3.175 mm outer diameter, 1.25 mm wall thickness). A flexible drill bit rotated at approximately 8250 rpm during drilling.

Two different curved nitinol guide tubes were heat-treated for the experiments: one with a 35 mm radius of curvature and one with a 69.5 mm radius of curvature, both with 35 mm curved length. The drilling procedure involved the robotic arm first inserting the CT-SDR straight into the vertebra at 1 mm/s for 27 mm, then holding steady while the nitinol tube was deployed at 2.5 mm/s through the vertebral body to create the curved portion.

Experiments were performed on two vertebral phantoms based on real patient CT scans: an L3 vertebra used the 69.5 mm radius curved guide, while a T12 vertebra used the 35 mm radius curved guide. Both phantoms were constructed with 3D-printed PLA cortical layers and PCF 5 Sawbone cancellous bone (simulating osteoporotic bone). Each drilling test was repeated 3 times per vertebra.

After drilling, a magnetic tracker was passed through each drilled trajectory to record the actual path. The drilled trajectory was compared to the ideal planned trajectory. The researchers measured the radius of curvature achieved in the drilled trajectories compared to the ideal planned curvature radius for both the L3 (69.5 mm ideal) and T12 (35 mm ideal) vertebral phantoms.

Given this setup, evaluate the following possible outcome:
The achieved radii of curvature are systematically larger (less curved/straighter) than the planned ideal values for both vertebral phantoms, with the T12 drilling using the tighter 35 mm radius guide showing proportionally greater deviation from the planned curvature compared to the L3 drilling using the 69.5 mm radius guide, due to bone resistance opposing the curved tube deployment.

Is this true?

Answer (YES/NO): NO